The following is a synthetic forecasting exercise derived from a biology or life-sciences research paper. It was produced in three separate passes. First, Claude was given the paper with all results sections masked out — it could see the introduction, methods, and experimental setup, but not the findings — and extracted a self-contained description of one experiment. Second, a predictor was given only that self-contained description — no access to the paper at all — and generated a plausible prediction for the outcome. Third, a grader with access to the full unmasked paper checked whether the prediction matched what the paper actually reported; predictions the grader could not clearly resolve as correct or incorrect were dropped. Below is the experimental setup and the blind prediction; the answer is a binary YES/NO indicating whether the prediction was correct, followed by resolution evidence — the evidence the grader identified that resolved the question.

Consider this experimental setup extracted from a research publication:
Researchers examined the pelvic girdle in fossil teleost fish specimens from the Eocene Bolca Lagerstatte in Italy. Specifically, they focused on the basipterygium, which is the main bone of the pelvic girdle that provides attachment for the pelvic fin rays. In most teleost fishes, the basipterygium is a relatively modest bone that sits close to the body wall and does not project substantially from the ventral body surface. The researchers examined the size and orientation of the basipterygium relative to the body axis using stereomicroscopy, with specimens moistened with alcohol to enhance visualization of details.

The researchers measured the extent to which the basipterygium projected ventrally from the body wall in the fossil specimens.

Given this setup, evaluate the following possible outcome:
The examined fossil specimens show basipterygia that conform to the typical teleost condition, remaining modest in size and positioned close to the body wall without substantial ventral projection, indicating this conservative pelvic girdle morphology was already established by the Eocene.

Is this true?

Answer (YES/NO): NO